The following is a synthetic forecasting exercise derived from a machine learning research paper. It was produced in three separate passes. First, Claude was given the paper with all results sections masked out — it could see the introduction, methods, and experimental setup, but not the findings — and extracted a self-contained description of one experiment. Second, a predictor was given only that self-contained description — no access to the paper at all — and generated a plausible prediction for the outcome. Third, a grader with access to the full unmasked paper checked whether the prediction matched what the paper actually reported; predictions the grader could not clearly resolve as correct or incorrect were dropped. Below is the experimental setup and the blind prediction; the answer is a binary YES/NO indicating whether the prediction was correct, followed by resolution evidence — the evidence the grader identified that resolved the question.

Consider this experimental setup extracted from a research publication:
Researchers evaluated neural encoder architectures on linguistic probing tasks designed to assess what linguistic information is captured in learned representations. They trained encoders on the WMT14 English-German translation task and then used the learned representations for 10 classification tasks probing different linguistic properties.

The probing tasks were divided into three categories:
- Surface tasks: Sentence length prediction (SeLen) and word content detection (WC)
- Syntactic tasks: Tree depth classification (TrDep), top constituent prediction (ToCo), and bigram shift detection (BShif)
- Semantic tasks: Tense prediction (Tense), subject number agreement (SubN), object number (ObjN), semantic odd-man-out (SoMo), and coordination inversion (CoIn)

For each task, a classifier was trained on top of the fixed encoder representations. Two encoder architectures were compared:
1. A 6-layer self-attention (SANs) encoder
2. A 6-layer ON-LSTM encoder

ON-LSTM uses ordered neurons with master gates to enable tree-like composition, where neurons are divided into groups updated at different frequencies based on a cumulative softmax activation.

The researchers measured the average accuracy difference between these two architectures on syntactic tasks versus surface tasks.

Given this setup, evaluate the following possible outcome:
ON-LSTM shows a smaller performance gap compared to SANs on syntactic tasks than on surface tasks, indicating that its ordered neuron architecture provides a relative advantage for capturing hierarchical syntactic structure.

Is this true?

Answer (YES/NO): NO